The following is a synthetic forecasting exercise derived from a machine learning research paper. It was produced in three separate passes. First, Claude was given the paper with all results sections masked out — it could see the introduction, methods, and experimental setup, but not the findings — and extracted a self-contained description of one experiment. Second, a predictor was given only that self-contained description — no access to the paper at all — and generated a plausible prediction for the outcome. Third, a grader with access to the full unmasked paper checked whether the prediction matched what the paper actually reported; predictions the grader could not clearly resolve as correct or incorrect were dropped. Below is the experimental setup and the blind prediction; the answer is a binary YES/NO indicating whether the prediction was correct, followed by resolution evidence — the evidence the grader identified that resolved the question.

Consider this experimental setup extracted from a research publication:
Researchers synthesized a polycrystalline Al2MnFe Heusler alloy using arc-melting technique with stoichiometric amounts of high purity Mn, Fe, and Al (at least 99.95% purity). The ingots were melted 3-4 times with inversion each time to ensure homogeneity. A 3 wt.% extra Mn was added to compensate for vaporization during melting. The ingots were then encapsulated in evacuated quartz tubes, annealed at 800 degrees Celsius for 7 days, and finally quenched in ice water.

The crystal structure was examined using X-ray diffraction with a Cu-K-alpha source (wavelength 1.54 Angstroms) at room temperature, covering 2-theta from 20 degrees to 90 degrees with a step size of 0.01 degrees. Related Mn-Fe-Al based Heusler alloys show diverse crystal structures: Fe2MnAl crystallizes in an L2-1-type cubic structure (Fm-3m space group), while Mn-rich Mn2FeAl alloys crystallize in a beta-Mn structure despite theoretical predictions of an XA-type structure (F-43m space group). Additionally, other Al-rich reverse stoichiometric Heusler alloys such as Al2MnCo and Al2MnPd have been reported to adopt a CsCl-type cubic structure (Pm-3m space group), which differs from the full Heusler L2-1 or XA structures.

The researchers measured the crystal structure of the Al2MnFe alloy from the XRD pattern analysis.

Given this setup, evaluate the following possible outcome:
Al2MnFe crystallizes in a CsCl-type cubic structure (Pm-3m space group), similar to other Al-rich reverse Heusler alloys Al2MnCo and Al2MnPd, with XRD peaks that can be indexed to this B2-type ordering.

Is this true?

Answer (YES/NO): YES